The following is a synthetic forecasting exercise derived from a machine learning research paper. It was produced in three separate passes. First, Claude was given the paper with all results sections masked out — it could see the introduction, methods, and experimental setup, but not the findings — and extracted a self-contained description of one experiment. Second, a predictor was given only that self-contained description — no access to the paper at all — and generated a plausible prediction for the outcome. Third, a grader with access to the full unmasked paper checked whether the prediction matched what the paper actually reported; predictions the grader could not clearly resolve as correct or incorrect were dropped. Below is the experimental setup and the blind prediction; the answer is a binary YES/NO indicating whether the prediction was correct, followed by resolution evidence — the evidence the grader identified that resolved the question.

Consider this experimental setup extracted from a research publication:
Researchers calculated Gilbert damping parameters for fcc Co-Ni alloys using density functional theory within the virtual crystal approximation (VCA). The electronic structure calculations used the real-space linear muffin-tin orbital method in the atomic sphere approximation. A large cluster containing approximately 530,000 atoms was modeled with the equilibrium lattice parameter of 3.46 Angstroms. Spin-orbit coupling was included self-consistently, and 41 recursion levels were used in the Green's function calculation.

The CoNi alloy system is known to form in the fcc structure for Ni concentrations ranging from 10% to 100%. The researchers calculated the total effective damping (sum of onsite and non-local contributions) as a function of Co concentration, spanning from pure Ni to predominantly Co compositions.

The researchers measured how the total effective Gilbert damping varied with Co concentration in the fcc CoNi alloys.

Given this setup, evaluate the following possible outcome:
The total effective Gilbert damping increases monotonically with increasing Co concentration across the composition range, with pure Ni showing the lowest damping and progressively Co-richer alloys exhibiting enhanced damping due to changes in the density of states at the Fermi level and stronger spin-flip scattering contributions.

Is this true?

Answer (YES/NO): NO